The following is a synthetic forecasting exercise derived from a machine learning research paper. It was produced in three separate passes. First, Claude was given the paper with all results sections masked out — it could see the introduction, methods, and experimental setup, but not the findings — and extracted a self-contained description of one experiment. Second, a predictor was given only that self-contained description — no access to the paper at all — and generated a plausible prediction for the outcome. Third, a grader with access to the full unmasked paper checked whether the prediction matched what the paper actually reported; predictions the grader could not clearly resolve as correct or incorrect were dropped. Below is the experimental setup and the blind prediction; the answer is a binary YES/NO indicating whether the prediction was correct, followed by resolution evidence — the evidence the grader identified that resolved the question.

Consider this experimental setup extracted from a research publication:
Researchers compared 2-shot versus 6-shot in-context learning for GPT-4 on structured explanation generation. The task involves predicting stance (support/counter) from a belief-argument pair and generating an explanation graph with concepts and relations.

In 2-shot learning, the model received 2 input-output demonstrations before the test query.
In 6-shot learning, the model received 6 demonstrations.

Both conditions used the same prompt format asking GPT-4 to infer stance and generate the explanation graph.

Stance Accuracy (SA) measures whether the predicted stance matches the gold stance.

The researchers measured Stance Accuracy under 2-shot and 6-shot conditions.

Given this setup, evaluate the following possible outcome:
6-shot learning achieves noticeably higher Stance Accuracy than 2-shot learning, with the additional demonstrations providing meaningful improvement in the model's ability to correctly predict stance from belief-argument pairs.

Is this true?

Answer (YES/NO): NO